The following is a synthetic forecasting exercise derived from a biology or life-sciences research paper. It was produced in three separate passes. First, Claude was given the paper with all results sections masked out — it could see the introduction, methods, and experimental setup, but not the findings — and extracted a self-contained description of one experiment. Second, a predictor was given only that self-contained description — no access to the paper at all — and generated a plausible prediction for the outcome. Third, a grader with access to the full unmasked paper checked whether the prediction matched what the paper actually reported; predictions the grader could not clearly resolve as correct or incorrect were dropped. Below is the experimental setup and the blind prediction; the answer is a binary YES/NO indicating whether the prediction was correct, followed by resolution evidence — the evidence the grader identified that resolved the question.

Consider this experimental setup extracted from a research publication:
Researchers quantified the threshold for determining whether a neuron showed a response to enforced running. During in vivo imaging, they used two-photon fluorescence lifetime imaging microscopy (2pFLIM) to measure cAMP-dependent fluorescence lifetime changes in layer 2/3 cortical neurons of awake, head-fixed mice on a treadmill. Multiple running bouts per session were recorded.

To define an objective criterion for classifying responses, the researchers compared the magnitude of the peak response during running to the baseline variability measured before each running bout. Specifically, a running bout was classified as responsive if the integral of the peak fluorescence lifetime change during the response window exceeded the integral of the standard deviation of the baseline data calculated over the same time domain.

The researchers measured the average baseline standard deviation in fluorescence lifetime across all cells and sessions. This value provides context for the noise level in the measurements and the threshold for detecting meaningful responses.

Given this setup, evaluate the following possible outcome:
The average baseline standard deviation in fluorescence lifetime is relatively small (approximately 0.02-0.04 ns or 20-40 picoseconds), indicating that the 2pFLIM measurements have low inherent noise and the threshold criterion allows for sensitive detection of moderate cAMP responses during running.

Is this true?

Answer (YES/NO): YES